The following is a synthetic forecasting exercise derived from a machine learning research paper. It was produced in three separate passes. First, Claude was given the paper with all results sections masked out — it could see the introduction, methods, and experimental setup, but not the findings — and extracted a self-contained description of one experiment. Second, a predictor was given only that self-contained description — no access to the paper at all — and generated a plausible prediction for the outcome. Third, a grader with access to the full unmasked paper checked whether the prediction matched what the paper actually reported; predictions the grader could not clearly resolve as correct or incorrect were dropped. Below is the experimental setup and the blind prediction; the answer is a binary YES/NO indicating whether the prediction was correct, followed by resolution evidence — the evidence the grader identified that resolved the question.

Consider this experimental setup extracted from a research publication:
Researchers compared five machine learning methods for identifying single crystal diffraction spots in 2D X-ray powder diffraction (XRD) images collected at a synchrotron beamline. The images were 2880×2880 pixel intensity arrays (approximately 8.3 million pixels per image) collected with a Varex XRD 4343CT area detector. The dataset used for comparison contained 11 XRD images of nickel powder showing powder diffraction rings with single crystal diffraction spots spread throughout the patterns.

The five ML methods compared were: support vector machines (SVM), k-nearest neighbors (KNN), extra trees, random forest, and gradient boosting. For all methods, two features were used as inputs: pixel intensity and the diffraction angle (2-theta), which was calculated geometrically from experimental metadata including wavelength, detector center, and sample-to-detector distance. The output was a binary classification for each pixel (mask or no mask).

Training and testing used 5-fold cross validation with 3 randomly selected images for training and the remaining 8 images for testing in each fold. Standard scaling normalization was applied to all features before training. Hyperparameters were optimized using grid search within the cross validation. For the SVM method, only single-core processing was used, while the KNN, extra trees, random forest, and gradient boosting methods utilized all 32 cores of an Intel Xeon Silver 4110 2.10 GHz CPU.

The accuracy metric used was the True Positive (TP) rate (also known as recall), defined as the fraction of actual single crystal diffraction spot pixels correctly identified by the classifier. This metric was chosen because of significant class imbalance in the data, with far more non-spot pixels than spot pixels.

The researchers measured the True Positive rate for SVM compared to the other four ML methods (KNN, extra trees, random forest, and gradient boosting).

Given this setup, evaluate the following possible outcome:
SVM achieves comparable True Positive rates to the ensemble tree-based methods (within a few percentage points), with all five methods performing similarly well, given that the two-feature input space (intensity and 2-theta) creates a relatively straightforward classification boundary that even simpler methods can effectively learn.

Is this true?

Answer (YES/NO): NO